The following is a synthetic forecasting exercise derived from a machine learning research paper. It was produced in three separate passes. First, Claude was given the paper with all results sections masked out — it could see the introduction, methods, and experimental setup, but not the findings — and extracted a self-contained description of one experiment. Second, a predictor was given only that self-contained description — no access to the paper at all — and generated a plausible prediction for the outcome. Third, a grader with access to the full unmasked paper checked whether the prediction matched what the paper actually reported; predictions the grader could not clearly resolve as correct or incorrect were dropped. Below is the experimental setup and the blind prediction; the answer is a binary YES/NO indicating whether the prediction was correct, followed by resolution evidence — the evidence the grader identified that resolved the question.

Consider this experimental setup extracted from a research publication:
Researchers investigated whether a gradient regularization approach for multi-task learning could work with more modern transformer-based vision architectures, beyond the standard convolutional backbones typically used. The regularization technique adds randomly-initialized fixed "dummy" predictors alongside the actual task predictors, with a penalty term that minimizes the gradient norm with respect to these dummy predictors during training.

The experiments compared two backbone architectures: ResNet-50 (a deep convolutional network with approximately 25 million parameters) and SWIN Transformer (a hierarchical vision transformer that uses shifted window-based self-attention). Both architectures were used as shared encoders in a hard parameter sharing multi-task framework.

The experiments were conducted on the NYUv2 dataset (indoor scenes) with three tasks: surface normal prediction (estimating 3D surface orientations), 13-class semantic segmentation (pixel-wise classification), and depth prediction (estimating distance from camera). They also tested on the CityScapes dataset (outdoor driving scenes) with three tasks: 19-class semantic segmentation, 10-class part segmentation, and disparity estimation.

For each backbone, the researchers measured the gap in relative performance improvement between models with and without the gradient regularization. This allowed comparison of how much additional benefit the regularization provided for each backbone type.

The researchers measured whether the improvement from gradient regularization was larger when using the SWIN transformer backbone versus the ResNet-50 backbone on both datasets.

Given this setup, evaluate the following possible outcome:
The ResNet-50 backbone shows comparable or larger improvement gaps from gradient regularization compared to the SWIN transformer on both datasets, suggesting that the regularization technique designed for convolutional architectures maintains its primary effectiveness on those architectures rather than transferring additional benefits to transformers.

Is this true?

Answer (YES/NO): NO